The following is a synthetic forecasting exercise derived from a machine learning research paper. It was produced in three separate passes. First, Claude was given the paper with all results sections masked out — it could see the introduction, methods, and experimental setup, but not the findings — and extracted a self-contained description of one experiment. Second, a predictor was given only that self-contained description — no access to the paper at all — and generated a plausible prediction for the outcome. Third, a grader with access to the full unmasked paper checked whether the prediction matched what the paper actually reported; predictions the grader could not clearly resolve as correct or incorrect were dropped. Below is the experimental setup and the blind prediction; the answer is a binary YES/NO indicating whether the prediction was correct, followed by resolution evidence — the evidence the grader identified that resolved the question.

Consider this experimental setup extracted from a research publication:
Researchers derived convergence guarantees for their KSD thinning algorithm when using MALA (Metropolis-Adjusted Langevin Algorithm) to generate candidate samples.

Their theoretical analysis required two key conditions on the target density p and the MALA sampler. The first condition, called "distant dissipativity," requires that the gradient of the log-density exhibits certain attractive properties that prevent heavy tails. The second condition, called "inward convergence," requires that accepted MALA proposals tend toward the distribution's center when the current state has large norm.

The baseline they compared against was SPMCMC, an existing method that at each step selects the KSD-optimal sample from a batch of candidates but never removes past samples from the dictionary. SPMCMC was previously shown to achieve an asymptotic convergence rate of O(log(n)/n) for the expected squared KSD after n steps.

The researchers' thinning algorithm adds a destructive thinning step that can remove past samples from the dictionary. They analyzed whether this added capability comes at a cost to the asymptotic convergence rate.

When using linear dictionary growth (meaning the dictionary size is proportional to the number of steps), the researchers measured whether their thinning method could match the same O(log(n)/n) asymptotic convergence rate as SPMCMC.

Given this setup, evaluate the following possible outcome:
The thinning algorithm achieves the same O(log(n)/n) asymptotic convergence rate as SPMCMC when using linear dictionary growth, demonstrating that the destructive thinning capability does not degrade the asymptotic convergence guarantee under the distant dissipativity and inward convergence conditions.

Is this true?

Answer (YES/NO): YES